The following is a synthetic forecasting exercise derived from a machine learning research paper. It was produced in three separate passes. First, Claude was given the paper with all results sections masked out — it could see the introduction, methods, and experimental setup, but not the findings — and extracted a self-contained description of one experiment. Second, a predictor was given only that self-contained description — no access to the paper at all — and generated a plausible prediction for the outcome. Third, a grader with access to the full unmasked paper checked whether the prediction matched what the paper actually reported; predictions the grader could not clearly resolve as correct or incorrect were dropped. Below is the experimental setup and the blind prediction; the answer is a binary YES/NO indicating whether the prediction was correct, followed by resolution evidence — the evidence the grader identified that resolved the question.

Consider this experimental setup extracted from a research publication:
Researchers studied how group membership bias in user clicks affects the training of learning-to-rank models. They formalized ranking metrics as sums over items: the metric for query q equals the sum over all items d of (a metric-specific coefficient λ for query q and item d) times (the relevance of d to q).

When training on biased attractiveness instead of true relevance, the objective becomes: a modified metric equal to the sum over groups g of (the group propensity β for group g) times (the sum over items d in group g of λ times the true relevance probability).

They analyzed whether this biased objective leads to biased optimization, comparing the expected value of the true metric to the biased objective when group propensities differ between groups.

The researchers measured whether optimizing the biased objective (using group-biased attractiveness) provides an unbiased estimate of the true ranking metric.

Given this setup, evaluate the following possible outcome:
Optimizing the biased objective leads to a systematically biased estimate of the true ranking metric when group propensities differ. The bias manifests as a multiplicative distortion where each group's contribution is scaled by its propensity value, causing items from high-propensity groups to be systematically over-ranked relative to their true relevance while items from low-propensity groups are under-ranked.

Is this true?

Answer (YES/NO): YES